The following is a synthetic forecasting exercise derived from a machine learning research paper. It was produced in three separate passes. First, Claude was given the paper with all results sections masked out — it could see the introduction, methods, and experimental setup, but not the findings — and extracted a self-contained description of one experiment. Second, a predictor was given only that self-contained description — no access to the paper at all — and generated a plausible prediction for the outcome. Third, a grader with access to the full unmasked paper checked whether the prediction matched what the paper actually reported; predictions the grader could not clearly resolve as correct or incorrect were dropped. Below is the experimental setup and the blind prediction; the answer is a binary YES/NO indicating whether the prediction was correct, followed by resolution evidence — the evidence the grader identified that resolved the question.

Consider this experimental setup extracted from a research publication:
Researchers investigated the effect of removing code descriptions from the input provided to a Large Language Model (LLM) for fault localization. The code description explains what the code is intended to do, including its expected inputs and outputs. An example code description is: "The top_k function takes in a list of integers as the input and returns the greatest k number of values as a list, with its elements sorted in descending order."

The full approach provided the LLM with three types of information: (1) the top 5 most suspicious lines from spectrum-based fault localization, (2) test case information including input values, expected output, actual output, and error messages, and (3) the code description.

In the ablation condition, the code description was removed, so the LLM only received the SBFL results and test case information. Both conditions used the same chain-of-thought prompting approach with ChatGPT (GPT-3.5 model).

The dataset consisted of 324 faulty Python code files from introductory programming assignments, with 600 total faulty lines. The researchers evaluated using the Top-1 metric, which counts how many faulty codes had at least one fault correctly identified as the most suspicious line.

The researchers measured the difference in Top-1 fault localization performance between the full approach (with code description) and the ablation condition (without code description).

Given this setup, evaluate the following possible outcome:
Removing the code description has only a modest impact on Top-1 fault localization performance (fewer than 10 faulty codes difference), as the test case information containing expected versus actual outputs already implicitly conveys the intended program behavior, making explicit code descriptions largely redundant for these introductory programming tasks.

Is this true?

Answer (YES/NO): YES